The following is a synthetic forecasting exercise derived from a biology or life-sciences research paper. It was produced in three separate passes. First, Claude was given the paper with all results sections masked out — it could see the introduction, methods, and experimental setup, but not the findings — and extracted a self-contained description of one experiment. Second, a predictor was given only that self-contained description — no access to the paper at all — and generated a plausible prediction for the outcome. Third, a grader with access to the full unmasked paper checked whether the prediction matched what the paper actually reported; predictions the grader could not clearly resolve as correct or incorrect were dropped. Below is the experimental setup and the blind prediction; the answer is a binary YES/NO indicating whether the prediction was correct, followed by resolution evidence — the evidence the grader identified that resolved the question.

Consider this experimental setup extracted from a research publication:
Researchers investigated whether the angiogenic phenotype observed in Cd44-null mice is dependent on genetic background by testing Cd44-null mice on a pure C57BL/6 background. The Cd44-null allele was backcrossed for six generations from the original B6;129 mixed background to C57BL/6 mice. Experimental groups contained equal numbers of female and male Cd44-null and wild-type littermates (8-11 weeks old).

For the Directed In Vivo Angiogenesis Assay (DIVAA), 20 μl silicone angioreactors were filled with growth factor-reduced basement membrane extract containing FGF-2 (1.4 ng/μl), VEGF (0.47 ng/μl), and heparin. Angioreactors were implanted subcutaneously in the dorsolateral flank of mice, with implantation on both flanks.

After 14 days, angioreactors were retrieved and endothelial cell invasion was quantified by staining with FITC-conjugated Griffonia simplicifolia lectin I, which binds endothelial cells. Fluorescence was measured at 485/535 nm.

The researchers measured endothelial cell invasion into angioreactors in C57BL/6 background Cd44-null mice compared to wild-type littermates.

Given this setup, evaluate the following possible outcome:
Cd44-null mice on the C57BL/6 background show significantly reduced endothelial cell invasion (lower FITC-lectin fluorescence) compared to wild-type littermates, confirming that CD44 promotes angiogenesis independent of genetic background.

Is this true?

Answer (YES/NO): NO